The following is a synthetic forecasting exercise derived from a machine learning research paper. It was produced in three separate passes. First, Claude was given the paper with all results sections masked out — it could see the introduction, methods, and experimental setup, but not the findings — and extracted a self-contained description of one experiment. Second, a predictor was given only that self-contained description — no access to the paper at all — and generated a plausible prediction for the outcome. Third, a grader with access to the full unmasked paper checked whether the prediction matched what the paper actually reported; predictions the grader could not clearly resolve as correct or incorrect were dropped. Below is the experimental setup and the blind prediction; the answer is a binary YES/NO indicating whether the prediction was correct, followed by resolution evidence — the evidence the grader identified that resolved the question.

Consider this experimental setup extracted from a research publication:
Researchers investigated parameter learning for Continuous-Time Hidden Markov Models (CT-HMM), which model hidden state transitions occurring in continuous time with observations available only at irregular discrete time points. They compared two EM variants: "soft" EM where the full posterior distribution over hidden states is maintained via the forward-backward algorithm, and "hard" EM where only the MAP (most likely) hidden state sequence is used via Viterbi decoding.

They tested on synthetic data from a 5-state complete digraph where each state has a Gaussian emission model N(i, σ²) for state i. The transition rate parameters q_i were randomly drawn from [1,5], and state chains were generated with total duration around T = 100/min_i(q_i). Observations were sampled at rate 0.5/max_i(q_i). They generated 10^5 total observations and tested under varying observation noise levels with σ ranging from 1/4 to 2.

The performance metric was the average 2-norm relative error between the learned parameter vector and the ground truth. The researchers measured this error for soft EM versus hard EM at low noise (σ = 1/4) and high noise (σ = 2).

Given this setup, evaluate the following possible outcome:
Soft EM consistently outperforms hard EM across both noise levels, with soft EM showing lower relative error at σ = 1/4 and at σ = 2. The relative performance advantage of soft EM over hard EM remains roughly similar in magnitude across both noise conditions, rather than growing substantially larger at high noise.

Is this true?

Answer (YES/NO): NO